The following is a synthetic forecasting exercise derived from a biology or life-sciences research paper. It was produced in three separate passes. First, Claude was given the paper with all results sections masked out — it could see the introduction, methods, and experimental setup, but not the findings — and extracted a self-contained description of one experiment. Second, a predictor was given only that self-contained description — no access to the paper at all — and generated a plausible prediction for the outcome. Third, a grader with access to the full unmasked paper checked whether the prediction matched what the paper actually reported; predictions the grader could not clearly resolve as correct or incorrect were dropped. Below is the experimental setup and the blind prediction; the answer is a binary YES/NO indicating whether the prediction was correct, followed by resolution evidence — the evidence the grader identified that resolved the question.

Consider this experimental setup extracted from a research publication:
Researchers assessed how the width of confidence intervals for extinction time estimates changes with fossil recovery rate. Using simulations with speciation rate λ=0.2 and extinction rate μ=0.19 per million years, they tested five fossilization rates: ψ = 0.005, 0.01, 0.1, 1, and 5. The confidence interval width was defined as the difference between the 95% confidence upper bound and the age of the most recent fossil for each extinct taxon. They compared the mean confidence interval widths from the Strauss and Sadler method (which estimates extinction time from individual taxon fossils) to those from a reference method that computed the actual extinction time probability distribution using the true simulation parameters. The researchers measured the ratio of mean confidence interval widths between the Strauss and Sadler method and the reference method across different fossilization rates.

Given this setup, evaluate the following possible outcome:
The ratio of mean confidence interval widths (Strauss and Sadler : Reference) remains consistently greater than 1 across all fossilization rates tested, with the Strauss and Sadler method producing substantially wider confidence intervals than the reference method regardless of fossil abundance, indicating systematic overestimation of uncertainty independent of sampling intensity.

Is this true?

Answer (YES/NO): NO